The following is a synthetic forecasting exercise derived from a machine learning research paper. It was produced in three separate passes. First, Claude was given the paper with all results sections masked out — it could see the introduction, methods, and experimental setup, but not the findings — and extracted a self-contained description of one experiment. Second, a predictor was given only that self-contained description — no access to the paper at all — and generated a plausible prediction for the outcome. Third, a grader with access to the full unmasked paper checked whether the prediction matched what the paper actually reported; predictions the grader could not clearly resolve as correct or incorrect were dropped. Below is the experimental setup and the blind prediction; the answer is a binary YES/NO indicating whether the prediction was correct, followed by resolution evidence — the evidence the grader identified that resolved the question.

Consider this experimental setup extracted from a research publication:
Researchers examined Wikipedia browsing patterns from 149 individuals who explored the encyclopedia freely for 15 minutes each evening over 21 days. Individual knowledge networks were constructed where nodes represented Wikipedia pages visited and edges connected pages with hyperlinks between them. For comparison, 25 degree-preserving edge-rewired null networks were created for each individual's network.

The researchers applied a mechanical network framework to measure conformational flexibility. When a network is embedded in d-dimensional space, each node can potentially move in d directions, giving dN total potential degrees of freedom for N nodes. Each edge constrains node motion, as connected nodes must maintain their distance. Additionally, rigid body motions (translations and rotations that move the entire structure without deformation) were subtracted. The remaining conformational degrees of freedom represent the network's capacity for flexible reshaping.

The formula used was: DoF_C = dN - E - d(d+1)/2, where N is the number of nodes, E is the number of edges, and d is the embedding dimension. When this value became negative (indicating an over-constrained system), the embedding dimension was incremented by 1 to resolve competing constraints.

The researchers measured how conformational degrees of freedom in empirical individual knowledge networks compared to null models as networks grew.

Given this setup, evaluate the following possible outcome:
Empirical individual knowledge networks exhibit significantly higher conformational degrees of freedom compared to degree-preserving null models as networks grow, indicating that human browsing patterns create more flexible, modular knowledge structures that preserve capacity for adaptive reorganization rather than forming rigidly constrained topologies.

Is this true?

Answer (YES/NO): YES